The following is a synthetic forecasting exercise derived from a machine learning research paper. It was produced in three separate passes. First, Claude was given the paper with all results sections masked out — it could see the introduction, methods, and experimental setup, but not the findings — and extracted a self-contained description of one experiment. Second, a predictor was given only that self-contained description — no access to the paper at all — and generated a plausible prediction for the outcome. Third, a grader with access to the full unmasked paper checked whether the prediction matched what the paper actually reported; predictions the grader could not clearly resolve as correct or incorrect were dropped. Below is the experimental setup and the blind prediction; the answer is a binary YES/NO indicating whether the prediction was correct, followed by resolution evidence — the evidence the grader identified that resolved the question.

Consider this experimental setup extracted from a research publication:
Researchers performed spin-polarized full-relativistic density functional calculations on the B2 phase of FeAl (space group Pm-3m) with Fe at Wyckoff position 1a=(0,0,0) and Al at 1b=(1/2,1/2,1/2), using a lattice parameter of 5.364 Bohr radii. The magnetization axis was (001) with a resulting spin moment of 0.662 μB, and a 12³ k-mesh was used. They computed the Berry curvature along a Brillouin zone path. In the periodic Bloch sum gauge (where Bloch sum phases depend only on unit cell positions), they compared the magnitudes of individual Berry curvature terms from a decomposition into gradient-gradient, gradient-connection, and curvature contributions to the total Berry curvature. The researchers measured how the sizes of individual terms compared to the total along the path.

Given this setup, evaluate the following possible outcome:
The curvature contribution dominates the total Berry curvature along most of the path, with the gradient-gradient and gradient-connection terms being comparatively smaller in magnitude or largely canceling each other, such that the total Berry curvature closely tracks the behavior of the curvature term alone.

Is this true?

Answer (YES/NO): NO